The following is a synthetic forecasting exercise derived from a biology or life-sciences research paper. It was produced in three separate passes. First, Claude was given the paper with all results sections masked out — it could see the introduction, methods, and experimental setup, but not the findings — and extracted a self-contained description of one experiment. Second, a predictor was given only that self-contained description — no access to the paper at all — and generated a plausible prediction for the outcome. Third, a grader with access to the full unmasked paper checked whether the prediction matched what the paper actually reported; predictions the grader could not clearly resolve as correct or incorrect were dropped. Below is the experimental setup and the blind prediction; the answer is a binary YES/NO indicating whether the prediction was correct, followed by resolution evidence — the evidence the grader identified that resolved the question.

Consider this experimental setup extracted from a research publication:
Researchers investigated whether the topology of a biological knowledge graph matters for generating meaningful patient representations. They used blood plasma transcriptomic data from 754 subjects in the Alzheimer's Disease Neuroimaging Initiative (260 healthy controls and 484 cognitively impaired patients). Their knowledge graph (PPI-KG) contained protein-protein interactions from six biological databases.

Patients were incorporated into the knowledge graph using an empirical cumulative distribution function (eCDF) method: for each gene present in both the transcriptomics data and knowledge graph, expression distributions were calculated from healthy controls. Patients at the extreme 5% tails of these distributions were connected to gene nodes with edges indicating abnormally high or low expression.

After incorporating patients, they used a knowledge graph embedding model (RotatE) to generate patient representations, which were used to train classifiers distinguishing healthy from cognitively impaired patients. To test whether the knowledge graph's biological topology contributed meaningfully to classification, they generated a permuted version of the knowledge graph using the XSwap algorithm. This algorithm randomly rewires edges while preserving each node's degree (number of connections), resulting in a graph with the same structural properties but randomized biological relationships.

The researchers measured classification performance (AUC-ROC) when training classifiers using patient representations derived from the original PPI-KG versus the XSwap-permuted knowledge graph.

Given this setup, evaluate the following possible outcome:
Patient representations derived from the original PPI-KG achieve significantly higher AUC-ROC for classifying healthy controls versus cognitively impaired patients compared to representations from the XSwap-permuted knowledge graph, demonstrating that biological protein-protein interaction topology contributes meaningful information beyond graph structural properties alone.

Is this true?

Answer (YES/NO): YES